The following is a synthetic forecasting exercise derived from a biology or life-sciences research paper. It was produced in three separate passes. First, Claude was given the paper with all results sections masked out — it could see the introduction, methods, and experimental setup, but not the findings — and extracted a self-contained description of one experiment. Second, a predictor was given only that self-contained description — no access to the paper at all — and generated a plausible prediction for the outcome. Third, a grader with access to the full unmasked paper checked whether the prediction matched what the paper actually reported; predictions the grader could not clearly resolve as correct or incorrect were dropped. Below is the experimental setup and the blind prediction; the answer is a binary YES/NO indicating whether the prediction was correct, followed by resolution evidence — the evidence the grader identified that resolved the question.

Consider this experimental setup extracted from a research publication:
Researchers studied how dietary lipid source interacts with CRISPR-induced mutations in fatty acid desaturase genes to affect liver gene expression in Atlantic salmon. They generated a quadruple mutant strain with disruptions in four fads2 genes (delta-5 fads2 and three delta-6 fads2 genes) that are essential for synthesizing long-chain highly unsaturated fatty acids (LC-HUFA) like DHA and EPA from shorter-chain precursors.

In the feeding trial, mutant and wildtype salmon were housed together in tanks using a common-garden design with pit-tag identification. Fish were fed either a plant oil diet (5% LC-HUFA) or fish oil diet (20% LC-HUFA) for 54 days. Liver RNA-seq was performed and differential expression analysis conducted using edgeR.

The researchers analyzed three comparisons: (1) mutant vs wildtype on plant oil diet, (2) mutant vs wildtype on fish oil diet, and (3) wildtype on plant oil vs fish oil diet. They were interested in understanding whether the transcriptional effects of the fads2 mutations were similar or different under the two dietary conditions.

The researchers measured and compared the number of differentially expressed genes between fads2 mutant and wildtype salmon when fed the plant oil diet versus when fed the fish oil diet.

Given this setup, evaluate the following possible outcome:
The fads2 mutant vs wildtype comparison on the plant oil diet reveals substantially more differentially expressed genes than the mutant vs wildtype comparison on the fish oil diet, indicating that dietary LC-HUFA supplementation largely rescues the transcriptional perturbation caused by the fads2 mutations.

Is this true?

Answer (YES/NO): NO